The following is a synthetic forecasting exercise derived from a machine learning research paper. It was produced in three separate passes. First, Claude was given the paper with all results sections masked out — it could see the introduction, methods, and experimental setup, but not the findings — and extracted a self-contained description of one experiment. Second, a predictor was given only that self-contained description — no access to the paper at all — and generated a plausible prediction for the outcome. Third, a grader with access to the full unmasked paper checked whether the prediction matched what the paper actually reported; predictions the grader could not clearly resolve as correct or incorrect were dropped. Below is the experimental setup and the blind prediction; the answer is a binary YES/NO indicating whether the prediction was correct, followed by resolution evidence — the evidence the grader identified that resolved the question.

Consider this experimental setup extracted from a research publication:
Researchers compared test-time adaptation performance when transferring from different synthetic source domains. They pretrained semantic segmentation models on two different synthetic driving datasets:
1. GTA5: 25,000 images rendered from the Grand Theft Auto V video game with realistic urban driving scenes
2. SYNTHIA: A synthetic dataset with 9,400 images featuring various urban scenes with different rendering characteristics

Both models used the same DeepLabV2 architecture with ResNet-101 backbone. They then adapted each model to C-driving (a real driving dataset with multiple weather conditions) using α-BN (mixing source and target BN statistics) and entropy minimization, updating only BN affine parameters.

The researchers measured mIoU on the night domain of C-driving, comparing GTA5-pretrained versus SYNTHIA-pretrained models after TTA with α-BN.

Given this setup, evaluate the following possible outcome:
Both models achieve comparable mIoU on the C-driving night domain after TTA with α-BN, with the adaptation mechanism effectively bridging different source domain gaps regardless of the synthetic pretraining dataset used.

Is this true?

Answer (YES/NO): NO